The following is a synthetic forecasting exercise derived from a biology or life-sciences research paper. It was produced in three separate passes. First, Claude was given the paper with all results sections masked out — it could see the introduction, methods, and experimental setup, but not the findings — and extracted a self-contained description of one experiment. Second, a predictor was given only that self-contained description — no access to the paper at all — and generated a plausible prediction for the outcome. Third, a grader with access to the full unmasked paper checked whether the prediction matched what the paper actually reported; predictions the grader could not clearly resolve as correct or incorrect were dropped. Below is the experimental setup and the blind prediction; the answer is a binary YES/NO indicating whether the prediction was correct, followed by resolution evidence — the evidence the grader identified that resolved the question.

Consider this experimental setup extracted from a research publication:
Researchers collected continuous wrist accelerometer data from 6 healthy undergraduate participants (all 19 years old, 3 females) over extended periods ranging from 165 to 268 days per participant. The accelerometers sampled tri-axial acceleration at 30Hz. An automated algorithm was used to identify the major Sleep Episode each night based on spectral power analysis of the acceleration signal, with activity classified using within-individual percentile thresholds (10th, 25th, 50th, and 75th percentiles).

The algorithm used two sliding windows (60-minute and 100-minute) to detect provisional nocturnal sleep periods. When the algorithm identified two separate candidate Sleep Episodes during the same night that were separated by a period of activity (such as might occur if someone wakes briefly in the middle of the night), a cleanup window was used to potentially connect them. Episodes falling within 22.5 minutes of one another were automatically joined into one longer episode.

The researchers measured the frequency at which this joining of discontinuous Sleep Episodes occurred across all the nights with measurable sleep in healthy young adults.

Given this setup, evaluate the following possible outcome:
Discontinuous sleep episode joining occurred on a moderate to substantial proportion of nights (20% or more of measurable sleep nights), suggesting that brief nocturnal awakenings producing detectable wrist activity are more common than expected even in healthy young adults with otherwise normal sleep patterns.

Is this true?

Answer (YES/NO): NO